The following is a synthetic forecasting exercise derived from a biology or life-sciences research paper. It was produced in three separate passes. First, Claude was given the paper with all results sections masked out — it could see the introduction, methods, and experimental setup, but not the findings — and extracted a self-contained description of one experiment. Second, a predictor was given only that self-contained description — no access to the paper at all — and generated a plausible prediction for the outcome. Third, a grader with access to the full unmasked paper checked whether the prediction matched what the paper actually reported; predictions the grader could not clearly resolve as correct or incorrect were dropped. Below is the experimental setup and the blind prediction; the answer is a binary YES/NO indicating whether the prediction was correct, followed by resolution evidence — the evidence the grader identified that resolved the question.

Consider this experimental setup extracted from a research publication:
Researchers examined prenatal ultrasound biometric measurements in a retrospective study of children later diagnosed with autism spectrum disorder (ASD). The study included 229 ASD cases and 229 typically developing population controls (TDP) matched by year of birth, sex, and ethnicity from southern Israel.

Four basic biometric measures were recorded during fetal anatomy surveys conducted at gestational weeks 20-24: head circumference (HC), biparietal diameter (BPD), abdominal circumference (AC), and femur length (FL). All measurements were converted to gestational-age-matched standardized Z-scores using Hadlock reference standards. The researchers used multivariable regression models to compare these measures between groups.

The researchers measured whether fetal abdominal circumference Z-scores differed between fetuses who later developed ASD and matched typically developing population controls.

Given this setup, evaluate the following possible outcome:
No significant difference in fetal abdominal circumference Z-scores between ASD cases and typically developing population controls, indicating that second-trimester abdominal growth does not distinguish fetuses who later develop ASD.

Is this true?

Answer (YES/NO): YES